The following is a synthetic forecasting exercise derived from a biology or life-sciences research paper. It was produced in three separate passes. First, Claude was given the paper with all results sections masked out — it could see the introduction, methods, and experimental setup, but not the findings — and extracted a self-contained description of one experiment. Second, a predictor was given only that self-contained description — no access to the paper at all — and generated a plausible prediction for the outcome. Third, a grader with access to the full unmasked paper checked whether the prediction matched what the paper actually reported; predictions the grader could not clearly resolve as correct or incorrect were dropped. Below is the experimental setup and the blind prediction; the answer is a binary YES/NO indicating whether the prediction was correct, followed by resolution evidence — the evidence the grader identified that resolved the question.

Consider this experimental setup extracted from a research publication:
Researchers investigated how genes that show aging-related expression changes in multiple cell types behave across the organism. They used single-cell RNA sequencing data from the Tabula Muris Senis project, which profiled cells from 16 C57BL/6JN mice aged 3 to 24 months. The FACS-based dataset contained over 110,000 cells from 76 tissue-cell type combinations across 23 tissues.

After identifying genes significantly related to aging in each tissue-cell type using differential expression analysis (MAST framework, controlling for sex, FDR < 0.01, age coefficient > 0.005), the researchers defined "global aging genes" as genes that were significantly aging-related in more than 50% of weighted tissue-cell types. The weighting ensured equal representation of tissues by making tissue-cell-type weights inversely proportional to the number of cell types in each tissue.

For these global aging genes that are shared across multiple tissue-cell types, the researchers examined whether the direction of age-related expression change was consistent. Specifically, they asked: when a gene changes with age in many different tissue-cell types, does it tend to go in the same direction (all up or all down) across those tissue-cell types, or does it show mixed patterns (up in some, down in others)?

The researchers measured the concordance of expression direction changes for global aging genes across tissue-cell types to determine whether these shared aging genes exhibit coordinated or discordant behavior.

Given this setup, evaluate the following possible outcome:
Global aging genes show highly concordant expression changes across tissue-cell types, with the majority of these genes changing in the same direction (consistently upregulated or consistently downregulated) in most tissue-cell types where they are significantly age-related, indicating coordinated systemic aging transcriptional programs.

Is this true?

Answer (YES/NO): YES